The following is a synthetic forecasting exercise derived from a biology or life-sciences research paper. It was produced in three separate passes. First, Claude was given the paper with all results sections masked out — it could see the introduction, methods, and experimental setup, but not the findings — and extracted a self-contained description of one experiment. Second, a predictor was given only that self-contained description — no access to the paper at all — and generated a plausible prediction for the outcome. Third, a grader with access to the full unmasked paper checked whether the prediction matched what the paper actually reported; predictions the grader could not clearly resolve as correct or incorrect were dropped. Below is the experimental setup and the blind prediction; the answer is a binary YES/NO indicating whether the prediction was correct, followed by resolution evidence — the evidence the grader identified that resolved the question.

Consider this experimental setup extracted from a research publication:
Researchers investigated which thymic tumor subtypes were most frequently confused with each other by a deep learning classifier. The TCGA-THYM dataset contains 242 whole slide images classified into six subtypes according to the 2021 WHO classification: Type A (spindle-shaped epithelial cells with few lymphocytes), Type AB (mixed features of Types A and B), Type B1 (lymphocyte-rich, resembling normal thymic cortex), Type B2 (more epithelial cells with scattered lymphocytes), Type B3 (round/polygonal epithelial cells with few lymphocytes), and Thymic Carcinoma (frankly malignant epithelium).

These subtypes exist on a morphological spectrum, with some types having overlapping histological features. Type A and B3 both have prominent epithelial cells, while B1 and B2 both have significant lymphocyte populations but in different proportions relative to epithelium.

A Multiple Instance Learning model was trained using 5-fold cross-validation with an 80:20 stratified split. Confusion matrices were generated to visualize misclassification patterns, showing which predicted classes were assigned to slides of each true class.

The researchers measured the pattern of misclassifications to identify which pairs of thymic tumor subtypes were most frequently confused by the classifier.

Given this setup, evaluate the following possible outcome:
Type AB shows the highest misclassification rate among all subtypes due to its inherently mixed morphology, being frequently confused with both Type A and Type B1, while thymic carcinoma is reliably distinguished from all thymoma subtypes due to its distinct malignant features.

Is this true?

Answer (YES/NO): NO